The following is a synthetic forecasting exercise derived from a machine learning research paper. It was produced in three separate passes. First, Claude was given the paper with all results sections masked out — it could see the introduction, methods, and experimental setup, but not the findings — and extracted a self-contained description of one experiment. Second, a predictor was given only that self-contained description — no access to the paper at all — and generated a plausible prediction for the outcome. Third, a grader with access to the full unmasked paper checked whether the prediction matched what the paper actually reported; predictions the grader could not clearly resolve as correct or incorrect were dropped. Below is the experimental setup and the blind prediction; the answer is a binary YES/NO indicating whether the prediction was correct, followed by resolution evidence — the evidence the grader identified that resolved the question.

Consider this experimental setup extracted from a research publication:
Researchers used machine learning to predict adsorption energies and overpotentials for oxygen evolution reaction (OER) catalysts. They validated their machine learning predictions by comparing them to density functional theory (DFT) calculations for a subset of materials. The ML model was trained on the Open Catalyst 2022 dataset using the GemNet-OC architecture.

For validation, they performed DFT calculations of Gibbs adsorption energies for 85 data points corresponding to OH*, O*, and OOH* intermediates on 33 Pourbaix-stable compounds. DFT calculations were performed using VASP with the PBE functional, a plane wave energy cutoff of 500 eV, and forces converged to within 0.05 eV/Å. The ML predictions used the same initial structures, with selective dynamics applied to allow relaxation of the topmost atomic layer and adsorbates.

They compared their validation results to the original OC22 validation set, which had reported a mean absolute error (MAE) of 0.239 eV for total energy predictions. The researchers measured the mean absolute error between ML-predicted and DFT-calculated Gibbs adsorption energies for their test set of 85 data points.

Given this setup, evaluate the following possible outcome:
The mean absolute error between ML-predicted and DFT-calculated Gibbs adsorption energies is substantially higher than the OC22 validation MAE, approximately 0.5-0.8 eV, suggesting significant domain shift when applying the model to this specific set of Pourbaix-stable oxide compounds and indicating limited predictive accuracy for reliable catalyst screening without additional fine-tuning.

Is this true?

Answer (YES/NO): NO